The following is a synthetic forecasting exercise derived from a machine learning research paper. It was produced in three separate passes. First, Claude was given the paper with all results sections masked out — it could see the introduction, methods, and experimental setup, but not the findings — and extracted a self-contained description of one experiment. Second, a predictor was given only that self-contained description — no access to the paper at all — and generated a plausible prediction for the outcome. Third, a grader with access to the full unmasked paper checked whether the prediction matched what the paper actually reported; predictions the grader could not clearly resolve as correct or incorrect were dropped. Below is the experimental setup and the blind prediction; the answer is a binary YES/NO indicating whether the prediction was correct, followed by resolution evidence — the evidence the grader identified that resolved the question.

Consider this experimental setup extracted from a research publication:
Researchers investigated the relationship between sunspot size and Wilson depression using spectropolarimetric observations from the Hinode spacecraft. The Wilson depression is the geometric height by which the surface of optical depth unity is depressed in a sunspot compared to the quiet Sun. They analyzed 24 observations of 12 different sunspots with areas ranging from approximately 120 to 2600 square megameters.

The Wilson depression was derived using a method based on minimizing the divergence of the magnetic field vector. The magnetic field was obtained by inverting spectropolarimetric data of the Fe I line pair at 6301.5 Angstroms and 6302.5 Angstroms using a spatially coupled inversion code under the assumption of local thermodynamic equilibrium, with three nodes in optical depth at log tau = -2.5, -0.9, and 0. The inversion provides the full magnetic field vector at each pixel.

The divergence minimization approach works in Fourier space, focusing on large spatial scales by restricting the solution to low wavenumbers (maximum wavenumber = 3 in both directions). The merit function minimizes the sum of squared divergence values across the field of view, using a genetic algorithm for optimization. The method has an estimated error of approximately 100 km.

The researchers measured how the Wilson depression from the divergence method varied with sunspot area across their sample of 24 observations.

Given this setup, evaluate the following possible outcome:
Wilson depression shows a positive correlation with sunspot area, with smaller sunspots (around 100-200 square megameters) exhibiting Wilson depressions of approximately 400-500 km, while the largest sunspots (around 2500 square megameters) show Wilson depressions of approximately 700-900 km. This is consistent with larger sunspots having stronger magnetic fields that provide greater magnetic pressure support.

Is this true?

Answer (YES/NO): NO